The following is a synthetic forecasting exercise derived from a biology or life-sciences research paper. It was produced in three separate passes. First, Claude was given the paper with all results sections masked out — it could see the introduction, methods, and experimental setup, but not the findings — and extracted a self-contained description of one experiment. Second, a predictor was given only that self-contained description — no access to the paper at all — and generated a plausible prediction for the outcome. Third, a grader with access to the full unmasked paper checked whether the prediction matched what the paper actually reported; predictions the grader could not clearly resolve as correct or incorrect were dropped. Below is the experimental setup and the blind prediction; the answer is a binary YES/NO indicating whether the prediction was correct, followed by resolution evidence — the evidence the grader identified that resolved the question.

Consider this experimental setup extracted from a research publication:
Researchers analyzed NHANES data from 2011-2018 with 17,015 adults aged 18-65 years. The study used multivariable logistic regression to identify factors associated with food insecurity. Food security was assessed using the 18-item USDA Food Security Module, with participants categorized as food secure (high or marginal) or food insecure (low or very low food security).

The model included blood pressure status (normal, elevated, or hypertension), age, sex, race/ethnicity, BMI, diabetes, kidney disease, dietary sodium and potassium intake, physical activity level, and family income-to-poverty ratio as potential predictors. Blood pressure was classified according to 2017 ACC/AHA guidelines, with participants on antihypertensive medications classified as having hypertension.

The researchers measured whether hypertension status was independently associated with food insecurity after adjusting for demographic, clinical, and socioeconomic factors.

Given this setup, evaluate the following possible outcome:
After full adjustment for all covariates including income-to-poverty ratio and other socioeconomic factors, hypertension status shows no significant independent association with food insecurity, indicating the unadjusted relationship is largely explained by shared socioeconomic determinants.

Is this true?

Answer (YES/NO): NO